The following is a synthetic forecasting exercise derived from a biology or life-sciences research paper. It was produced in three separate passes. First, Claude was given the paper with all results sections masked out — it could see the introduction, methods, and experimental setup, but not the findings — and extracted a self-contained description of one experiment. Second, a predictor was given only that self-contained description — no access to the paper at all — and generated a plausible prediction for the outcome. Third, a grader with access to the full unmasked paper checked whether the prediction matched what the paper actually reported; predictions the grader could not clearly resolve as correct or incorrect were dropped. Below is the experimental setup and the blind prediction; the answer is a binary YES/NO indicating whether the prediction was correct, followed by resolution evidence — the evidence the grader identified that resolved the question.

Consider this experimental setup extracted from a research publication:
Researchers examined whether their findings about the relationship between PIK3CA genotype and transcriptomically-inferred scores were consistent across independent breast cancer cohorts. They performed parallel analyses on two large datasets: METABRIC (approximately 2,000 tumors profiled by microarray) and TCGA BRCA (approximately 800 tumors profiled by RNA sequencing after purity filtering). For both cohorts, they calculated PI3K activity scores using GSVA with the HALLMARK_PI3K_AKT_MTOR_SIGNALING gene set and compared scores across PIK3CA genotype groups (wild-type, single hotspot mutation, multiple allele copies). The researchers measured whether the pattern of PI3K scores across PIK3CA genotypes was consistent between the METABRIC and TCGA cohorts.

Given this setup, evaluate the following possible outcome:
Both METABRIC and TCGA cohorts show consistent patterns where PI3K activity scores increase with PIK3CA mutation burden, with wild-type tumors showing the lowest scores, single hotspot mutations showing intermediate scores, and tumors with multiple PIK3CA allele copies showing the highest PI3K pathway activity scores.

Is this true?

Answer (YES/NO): NO